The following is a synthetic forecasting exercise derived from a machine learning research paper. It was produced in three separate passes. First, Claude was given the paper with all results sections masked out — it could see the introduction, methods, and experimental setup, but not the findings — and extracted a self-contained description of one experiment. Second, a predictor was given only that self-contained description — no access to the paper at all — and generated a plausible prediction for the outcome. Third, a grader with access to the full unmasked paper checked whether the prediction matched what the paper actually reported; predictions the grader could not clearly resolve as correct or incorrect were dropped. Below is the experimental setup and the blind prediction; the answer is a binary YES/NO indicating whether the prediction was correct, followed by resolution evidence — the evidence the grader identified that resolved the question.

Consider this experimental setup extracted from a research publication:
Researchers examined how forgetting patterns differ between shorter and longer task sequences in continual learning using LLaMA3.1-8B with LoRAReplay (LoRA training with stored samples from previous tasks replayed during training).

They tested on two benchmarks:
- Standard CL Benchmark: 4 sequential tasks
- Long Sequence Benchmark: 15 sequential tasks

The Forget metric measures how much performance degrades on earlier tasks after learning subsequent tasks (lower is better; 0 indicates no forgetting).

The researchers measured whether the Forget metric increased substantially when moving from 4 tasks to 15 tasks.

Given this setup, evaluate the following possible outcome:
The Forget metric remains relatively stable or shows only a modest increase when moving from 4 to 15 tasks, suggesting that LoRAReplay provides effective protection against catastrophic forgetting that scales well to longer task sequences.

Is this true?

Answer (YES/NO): NO